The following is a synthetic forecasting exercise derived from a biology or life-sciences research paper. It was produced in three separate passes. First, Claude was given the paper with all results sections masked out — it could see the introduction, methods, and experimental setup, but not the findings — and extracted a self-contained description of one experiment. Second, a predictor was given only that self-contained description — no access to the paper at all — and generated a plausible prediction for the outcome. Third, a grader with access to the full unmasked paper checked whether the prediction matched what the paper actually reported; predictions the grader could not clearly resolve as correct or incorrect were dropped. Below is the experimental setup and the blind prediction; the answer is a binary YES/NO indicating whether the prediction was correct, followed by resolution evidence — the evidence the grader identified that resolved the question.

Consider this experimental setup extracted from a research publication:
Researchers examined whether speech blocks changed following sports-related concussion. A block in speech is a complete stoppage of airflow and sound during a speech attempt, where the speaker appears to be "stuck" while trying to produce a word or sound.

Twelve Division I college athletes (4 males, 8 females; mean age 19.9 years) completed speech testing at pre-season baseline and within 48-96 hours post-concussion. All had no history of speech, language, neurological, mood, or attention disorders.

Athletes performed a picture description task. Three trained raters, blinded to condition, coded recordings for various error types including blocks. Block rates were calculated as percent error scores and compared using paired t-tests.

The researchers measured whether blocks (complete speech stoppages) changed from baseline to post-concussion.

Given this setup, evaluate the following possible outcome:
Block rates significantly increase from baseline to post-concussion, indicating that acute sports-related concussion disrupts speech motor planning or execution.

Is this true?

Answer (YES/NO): NO